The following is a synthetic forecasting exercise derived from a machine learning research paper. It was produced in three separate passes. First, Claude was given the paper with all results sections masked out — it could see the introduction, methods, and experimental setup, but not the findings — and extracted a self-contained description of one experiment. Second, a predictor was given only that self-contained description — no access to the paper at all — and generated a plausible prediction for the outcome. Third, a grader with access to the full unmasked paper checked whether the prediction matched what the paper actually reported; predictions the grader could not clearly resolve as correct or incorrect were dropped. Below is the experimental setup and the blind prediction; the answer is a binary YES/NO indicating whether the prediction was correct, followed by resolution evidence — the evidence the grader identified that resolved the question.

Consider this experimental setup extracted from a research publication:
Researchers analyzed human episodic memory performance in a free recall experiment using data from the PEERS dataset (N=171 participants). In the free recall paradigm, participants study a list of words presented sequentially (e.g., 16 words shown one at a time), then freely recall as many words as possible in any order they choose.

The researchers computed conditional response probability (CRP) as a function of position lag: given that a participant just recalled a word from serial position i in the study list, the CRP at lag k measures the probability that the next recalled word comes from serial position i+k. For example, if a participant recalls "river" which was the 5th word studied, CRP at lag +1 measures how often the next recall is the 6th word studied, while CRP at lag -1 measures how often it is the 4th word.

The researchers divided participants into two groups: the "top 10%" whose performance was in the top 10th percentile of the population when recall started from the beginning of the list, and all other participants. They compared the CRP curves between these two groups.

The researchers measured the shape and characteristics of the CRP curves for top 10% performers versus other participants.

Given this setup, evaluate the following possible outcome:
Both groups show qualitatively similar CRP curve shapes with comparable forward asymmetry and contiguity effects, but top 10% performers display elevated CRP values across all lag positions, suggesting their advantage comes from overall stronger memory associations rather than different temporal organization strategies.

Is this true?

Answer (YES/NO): NO